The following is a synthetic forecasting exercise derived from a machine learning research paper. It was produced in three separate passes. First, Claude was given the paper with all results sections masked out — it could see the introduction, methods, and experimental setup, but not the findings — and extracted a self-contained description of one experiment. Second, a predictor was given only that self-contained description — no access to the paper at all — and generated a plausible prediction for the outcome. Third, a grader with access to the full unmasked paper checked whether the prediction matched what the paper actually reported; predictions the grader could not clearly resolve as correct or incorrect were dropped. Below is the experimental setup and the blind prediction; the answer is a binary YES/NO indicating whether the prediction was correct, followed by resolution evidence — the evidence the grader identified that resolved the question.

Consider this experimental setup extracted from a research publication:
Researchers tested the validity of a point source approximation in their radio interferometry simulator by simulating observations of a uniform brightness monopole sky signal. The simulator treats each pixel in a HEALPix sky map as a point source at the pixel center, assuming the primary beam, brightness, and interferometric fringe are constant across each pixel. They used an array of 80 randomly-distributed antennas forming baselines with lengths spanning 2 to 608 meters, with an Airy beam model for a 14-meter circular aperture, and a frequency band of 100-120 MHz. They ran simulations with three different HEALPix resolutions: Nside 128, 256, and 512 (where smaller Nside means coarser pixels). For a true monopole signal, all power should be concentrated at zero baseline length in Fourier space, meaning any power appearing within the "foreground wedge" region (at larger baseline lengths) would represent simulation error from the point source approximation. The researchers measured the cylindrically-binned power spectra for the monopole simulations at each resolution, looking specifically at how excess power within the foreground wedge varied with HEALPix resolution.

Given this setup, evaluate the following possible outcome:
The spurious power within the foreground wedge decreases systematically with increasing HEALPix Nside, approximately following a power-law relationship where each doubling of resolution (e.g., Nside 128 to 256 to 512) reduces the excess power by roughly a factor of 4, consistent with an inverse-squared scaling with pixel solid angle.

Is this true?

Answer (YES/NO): NO